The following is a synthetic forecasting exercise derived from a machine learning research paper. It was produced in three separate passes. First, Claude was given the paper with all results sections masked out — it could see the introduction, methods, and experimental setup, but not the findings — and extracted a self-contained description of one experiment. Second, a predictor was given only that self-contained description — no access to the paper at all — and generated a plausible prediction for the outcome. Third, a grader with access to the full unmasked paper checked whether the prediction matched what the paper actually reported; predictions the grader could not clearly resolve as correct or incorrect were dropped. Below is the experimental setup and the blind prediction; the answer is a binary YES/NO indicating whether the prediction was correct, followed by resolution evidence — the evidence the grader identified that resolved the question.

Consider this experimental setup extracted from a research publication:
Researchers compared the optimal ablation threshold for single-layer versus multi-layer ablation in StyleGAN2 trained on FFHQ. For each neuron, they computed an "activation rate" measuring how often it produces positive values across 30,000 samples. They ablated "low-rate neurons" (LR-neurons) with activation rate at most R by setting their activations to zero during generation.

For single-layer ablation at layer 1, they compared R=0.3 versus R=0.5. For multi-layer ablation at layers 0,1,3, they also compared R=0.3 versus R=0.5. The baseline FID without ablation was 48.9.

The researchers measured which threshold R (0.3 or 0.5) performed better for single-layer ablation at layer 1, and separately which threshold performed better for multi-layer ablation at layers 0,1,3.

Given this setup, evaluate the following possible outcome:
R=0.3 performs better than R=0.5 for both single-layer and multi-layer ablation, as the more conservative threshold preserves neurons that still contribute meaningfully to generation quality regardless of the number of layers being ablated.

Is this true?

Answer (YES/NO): NO